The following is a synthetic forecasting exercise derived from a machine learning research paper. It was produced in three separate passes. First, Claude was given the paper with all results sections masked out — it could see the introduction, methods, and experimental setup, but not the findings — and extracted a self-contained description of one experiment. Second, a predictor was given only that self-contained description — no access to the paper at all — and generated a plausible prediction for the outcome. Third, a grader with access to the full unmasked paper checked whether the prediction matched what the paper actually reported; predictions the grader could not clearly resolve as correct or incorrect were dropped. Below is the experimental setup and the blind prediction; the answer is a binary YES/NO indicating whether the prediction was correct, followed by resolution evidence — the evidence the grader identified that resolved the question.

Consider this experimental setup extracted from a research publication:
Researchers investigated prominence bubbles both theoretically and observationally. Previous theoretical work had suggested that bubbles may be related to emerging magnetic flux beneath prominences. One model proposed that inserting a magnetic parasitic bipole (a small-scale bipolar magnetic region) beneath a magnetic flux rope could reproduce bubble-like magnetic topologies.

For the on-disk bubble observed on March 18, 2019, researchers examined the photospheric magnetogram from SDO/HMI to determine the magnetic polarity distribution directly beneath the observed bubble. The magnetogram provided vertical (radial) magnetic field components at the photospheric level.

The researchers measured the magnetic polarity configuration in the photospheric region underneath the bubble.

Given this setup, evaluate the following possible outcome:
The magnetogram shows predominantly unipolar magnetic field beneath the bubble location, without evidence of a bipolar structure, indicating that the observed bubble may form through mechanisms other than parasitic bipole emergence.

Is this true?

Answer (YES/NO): YES